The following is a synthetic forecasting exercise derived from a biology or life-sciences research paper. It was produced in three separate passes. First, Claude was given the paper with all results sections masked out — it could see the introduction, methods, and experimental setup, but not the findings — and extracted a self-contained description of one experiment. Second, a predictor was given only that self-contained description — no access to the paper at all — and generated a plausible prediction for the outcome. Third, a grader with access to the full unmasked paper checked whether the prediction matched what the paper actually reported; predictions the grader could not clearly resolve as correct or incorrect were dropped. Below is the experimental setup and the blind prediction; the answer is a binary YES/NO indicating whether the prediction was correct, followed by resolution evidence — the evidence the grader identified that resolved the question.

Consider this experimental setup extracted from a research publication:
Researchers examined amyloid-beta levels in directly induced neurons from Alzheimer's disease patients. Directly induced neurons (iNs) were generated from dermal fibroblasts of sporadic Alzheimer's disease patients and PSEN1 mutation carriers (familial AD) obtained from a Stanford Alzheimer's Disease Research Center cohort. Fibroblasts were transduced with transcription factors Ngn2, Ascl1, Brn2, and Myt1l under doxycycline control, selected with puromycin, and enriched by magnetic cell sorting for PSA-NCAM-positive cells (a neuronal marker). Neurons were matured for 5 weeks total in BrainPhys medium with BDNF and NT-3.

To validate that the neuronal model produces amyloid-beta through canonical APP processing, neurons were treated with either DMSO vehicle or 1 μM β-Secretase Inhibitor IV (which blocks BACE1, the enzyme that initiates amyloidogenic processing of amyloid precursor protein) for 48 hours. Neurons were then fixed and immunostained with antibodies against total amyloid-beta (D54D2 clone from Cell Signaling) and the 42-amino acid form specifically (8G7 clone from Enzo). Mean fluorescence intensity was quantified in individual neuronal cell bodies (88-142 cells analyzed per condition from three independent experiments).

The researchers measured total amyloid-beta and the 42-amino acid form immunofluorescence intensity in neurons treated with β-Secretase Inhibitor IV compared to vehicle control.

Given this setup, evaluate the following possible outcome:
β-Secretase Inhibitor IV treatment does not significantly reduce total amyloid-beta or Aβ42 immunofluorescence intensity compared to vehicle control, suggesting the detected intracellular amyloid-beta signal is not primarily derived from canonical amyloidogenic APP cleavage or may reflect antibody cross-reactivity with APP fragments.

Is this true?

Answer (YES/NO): NO